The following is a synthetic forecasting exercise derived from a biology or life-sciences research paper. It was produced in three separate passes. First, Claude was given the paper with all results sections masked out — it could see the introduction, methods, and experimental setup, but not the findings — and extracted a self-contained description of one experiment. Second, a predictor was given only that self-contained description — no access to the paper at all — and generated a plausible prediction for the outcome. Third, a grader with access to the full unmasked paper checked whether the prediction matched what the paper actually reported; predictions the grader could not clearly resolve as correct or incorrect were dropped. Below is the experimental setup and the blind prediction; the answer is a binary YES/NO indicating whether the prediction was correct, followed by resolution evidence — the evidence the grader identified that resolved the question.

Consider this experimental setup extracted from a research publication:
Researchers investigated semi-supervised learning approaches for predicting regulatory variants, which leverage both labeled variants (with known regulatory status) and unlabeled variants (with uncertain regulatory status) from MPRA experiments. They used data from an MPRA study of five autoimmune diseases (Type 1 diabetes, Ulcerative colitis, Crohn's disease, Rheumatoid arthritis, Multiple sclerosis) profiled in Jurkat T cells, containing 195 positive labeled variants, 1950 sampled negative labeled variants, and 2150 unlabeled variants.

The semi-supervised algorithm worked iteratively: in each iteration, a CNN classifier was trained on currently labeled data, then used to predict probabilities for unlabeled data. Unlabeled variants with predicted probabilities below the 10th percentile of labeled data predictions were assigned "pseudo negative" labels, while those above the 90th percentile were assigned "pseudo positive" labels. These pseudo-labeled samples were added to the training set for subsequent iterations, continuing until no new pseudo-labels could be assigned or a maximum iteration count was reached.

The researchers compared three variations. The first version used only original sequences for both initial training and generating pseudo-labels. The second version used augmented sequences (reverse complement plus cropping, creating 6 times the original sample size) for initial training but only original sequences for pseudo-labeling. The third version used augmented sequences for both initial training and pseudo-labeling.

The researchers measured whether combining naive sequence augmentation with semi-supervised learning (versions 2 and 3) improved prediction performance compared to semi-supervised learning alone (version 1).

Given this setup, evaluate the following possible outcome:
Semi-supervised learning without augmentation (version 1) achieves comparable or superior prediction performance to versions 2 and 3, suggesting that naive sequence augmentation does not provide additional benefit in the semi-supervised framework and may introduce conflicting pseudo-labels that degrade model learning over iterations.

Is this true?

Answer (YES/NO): NO